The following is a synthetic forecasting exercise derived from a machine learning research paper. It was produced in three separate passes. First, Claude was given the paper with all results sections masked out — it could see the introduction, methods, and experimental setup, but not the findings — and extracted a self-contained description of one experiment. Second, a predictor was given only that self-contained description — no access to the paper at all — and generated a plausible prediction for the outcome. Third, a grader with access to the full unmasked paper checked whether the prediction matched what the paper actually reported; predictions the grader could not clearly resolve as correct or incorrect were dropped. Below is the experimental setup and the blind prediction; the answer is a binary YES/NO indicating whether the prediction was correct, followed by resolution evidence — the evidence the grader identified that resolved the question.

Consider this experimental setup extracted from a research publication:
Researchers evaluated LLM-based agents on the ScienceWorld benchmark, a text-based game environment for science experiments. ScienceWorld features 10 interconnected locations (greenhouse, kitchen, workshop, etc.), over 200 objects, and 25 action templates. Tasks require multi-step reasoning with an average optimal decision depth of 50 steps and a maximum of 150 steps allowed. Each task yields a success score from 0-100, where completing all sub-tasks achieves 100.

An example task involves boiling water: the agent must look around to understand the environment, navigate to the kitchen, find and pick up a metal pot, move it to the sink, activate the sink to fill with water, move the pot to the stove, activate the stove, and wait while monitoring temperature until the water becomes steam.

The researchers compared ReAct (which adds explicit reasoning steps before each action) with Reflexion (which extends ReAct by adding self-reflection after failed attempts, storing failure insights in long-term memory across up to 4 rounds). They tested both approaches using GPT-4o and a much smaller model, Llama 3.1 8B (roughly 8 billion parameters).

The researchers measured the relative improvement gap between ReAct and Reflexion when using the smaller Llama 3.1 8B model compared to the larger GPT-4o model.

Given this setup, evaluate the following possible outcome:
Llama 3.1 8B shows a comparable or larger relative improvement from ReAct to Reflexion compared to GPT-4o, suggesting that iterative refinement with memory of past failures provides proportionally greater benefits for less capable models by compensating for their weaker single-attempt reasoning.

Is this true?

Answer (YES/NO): NO